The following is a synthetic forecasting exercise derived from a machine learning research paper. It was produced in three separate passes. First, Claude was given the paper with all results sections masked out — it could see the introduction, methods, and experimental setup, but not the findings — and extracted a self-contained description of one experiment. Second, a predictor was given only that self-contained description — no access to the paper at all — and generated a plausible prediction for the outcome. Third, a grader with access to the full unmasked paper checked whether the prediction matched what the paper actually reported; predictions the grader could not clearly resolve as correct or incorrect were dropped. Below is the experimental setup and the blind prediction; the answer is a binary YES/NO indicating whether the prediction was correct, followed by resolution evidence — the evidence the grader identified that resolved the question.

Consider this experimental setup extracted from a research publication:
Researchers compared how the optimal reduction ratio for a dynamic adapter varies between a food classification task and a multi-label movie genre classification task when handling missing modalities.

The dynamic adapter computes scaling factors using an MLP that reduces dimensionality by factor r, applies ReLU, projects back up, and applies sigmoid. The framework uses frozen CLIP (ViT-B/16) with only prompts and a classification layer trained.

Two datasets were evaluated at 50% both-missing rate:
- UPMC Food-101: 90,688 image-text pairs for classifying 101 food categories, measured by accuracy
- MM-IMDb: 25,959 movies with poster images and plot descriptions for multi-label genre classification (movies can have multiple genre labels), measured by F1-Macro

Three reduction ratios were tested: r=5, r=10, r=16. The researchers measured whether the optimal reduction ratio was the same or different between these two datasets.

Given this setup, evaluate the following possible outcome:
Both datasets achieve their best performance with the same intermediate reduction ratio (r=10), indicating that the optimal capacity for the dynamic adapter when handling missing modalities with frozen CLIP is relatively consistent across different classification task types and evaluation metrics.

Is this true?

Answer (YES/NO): NO